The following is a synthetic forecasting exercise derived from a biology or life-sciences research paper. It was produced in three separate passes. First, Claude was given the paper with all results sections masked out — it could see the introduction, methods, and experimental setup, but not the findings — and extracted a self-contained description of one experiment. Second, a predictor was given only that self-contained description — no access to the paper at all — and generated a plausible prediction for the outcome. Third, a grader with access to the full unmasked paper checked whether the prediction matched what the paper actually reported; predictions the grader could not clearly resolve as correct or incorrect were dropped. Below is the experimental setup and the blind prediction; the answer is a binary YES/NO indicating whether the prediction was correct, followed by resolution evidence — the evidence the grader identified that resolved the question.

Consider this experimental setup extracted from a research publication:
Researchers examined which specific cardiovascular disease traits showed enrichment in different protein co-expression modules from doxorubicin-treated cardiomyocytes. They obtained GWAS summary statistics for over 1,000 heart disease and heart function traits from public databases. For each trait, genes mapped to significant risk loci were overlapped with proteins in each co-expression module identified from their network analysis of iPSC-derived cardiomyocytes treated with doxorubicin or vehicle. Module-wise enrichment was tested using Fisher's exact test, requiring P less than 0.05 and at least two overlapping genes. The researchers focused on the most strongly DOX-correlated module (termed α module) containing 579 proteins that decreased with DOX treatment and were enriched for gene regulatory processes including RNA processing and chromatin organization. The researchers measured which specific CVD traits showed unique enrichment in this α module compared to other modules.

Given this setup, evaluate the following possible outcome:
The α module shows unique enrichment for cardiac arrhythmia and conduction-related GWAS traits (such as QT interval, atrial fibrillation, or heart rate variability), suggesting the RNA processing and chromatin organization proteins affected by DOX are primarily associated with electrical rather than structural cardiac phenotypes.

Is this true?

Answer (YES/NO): NO